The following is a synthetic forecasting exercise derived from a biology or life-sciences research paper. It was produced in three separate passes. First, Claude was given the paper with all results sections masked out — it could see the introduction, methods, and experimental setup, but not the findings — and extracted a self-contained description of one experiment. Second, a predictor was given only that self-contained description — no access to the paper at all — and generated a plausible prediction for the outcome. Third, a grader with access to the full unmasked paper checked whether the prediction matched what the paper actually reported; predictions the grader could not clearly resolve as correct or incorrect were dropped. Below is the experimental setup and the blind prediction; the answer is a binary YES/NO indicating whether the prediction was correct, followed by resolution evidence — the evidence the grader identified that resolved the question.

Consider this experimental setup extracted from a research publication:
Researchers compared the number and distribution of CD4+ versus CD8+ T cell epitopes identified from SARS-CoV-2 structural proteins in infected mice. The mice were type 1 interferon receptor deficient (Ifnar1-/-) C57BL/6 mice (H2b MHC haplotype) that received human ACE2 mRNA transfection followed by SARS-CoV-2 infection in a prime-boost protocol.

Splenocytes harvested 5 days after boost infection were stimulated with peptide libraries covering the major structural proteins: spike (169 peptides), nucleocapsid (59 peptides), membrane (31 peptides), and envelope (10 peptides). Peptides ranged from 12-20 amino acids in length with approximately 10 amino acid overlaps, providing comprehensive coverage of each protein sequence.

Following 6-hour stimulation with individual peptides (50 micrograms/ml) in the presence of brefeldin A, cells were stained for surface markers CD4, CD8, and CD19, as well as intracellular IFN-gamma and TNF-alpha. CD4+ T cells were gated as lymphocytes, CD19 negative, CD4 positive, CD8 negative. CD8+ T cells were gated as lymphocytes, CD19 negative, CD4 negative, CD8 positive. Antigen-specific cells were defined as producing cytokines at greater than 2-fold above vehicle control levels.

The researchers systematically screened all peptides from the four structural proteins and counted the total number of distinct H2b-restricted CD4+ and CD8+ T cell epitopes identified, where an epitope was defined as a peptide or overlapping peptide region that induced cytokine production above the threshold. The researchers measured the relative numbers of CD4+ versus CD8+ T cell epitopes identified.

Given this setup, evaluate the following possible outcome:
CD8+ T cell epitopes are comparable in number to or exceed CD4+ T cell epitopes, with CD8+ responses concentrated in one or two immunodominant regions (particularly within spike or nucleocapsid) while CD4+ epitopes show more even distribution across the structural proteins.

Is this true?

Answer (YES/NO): NO